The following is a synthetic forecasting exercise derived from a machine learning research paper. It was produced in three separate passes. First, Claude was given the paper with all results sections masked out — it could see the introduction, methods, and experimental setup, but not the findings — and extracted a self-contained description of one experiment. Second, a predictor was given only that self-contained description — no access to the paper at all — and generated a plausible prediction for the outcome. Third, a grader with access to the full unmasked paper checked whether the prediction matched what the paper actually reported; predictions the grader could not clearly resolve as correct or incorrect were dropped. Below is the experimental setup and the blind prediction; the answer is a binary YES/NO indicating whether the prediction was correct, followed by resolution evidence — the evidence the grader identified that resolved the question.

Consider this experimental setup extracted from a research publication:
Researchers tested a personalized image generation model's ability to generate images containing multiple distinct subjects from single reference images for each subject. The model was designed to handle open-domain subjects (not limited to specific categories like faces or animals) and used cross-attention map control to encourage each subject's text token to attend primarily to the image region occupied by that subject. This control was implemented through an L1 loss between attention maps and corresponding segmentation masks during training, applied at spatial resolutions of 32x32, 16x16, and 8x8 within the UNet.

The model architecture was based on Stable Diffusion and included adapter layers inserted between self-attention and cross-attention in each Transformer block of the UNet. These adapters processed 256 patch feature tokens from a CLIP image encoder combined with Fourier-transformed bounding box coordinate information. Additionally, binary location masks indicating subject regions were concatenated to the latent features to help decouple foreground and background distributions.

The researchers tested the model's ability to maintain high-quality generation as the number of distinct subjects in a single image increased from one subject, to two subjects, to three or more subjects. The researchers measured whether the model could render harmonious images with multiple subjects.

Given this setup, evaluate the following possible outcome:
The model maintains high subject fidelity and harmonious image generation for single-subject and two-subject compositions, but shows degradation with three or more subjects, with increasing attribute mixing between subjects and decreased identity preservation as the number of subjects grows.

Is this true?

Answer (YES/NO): YES